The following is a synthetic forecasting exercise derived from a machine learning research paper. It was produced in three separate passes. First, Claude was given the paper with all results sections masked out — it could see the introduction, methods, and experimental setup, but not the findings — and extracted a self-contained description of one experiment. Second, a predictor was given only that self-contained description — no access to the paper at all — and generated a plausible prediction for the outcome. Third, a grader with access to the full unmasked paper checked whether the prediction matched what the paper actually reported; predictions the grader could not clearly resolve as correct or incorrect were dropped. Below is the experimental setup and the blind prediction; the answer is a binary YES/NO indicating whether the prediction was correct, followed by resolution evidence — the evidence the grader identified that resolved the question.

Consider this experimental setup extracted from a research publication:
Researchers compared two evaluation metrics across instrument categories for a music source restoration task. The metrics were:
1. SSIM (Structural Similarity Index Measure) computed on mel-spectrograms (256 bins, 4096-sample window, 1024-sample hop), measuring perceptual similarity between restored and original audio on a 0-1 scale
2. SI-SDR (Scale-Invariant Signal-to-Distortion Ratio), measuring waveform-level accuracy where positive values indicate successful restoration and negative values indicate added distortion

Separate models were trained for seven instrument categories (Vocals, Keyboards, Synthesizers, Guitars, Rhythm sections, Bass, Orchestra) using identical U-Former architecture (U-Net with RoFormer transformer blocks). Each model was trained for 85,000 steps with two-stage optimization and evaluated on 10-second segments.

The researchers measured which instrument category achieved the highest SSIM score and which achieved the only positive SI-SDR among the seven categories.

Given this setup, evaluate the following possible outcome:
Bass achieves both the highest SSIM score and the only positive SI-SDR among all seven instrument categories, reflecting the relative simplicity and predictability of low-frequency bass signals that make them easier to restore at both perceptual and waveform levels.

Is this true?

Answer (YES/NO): NO